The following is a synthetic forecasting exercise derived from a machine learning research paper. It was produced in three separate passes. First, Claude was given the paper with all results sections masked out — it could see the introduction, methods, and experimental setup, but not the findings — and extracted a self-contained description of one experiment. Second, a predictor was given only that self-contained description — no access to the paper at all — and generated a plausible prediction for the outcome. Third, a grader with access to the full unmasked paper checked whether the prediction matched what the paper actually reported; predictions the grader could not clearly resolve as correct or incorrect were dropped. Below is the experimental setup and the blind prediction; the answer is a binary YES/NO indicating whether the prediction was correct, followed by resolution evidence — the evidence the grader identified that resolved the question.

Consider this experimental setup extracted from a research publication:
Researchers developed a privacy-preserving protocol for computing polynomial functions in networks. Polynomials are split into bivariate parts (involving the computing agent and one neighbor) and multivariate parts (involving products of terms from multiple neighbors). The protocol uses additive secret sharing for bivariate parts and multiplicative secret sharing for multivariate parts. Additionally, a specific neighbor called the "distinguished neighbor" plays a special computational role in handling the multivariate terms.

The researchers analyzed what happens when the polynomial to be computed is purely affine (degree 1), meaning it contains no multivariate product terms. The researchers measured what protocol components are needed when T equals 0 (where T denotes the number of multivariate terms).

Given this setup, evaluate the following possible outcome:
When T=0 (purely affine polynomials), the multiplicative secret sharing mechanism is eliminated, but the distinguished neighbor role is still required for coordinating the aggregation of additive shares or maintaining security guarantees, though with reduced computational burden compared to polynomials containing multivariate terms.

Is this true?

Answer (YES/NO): NO